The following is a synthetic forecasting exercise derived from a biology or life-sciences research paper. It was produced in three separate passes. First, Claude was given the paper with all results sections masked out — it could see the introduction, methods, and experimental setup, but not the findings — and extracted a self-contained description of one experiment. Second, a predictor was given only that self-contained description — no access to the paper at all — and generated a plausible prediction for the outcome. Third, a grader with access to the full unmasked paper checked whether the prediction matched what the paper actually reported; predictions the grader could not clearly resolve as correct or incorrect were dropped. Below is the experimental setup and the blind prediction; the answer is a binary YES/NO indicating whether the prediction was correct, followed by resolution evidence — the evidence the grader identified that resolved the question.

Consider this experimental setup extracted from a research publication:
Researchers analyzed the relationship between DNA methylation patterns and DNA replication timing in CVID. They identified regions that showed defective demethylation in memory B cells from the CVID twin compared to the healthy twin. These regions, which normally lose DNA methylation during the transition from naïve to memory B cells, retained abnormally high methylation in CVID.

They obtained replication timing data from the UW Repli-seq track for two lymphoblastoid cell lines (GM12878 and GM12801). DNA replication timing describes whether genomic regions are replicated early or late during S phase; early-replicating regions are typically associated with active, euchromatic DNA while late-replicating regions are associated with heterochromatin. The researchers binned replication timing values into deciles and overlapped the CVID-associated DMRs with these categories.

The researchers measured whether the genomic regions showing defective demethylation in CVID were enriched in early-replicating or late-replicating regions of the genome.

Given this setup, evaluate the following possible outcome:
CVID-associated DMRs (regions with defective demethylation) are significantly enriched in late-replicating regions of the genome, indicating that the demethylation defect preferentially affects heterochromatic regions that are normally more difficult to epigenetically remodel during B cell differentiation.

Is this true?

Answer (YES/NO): NO